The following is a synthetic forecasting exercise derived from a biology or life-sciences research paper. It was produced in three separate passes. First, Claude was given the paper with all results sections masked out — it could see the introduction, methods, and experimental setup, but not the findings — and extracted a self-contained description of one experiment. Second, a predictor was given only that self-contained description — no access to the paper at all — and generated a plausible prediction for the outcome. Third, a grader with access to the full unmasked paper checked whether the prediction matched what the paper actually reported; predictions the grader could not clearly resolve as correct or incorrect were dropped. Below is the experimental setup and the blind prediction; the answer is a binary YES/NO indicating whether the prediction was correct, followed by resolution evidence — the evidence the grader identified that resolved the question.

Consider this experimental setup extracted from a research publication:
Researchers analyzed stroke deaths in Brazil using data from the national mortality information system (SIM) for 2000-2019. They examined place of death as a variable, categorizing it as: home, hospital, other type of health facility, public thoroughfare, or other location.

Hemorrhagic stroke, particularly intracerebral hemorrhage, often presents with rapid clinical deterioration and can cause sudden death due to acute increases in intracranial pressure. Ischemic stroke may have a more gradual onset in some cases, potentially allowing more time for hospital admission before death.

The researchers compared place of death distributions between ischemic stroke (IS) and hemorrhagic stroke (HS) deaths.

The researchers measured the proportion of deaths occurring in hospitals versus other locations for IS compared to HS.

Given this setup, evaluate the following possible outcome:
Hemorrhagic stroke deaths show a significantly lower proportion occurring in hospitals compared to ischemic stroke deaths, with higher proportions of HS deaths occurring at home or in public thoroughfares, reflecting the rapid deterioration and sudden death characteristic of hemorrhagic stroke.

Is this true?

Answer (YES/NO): NO